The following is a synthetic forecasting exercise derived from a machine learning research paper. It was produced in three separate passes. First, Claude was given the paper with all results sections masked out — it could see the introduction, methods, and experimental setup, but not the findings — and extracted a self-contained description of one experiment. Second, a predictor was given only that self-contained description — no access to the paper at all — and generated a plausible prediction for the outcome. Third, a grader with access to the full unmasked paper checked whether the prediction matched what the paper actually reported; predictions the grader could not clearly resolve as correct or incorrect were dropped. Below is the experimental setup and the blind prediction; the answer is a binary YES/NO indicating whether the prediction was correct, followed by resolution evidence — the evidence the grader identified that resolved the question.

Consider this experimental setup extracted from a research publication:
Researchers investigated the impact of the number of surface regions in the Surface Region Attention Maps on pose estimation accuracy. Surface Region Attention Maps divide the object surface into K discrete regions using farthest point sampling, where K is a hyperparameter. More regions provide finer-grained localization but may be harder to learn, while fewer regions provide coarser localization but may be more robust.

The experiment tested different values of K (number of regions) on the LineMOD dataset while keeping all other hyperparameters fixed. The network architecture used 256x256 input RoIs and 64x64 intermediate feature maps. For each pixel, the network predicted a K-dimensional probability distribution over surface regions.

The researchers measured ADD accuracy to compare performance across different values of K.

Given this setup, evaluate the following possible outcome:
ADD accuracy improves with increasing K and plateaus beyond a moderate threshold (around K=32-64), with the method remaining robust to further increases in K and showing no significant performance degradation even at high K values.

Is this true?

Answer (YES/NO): YES